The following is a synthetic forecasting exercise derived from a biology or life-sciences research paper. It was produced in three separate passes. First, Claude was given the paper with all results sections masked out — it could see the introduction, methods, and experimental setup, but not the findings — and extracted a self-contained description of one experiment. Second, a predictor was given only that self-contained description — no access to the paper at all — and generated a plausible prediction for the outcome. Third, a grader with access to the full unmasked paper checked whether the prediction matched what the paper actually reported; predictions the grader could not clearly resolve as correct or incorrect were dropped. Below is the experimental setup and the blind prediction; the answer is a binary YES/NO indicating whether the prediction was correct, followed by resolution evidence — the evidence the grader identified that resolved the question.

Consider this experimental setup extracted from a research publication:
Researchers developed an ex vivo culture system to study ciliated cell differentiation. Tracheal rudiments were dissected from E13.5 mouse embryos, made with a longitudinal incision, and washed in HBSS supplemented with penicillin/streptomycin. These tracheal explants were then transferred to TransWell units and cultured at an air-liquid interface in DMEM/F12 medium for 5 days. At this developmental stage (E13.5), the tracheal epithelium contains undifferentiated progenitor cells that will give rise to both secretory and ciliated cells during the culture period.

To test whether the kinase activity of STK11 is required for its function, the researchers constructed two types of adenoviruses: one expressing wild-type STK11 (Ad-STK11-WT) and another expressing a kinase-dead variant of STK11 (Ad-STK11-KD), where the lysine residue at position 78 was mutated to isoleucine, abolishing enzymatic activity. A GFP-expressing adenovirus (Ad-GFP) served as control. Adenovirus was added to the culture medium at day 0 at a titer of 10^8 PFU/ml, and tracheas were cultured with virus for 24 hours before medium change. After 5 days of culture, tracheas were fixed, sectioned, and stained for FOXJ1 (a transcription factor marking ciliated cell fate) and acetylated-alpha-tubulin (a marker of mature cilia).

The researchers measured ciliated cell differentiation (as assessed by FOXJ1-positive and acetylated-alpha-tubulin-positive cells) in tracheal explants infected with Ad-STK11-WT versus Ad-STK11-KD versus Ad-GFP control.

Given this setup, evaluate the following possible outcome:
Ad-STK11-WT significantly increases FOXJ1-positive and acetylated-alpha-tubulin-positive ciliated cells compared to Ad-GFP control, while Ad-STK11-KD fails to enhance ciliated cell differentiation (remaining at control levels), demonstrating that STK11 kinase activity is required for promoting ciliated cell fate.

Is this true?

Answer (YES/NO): NO